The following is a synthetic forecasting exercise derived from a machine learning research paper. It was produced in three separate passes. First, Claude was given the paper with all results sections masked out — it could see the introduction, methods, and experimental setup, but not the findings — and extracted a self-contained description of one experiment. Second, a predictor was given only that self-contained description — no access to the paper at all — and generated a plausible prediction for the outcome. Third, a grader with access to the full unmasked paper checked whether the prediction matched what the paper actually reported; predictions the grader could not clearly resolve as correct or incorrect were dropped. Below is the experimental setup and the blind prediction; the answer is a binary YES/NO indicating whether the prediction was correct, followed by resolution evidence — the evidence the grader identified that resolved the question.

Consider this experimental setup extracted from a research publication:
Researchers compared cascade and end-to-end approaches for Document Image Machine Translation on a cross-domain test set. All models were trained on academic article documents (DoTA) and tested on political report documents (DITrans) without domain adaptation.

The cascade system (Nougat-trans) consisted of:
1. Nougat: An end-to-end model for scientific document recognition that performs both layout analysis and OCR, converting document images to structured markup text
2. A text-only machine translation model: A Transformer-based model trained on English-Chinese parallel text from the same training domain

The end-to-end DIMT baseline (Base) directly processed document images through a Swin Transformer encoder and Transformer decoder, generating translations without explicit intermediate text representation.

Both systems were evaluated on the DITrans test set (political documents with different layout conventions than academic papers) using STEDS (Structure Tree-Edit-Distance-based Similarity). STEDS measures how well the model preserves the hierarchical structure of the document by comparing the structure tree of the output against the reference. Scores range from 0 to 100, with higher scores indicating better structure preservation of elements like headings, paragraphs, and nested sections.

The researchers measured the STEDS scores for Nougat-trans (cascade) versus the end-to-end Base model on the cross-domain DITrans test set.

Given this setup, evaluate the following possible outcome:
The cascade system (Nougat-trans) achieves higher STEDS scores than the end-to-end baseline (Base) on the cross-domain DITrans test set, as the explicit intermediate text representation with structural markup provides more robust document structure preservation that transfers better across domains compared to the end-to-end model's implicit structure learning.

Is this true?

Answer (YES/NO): NO